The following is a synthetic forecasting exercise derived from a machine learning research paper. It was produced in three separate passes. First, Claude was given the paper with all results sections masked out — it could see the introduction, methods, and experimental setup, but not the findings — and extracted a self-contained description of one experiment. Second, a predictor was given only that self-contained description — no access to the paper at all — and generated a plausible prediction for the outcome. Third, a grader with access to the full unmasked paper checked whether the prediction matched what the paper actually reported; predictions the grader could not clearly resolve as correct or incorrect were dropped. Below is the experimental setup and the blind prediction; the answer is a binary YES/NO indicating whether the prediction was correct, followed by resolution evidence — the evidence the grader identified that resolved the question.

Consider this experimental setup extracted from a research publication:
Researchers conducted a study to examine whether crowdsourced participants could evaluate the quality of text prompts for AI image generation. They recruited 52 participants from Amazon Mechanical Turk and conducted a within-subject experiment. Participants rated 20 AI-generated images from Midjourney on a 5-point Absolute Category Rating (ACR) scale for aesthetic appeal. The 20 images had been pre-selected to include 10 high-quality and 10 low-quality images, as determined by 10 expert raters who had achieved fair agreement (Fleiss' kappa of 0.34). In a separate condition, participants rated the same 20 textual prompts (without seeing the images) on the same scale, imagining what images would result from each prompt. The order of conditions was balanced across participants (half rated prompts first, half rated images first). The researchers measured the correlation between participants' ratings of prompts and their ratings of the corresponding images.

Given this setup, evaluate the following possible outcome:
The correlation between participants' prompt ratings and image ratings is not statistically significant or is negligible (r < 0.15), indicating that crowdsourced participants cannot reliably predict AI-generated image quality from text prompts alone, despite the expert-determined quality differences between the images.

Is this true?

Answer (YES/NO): NO